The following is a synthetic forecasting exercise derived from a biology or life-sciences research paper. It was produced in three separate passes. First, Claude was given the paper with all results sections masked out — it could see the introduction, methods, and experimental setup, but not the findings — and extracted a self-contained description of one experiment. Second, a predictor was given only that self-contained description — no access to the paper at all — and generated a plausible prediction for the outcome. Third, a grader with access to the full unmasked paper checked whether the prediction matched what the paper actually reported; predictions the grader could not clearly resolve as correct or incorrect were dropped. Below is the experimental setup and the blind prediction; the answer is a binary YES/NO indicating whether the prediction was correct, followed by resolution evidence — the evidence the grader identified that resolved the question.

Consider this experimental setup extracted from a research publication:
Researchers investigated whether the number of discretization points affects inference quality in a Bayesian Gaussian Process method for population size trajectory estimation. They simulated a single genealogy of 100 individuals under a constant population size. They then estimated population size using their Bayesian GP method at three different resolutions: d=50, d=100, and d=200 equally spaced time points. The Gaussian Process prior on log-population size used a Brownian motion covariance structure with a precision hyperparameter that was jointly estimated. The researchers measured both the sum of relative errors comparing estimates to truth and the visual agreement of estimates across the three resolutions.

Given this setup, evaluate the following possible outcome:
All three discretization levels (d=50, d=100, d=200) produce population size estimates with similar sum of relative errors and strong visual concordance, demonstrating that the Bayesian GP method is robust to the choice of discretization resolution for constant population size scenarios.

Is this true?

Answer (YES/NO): NO